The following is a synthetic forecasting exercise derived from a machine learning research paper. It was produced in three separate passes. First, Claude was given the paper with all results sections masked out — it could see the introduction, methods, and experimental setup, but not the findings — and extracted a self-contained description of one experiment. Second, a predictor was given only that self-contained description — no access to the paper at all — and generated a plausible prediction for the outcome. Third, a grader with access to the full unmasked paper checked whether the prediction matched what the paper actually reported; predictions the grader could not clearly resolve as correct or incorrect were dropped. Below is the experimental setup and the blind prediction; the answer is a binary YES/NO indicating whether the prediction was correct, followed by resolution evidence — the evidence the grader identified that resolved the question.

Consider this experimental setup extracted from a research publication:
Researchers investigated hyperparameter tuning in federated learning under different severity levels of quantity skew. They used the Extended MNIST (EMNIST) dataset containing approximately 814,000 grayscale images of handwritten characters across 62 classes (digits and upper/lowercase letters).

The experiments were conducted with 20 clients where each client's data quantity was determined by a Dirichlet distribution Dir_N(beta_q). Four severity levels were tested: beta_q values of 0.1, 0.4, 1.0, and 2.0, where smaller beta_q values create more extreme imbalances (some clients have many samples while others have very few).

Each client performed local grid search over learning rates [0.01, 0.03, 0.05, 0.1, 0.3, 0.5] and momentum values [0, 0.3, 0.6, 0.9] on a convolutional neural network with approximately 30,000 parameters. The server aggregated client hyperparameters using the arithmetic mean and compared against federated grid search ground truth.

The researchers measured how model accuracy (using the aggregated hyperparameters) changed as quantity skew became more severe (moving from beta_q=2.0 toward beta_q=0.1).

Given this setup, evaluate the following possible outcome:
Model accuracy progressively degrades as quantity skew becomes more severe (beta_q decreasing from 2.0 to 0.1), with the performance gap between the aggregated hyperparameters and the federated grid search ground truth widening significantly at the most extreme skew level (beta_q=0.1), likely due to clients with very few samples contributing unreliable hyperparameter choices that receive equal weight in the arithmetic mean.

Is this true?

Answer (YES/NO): NO